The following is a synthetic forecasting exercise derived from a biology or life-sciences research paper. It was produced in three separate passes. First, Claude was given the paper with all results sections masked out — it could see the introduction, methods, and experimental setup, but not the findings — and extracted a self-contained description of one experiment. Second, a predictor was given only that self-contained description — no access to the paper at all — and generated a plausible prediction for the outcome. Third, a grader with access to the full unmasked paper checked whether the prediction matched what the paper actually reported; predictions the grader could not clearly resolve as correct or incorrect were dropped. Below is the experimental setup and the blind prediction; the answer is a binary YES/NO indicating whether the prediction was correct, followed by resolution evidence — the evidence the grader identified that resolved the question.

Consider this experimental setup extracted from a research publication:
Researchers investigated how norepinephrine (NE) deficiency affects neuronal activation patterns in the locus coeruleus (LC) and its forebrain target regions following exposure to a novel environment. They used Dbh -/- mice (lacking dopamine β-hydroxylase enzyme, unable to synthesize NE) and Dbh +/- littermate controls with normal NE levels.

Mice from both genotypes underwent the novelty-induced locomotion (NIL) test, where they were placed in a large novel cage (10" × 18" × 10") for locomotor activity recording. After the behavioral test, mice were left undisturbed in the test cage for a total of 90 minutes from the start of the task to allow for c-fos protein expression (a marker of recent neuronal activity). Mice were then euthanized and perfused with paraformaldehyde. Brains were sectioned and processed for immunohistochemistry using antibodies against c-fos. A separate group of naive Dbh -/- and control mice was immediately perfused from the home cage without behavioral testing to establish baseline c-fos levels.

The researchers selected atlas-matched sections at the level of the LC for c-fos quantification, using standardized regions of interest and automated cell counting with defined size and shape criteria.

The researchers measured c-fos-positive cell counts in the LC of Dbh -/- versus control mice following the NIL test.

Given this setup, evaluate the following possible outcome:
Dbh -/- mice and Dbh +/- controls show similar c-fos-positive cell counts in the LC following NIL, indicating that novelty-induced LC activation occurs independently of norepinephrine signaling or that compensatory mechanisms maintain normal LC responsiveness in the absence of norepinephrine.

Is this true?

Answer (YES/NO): YES